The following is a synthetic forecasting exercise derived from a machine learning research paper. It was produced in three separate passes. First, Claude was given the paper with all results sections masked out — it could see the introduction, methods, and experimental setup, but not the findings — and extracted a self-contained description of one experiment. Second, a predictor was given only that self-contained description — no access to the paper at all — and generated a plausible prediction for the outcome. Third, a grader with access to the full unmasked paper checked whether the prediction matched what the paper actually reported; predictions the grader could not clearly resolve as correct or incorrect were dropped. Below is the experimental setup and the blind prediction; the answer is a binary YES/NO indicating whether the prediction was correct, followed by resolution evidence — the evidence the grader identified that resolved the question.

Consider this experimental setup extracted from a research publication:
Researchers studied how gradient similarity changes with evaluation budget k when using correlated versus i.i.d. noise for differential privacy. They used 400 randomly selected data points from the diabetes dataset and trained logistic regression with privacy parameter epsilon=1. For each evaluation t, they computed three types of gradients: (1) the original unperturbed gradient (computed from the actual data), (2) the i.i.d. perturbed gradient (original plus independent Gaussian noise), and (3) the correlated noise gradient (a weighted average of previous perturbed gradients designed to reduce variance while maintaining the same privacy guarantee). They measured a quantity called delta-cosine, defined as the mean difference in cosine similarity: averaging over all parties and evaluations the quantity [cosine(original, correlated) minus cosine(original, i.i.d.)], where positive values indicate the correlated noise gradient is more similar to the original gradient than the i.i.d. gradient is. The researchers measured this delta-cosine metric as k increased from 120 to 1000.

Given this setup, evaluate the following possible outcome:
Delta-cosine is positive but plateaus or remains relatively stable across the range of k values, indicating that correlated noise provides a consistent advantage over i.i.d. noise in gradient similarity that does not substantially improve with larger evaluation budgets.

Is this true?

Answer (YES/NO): NO